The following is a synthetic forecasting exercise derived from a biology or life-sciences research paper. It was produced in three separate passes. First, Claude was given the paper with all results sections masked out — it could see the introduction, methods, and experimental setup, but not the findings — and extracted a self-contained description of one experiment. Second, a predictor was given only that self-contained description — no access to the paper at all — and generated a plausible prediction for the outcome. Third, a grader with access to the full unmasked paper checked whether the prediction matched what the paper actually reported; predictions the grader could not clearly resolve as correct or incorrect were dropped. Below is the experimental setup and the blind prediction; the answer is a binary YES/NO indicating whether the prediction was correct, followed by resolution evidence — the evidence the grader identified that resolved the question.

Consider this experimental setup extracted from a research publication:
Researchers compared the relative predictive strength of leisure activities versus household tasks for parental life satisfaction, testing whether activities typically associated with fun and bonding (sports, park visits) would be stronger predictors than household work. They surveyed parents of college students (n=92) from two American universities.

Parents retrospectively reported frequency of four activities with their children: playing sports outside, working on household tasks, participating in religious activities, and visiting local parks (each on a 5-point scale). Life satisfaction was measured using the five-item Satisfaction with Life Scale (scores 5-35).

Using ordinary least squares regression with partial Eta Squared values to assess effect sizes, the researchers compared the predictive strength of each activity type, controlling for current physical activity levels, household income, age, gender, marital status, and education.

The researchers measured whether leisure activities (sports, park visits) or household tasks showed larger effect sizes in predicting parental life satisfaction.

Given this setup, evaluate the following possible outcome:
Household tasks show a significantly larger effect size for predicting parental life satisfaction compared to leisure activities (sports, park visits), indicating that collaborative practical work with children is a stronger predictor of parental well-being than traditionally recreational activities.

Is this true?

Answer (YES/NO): YES